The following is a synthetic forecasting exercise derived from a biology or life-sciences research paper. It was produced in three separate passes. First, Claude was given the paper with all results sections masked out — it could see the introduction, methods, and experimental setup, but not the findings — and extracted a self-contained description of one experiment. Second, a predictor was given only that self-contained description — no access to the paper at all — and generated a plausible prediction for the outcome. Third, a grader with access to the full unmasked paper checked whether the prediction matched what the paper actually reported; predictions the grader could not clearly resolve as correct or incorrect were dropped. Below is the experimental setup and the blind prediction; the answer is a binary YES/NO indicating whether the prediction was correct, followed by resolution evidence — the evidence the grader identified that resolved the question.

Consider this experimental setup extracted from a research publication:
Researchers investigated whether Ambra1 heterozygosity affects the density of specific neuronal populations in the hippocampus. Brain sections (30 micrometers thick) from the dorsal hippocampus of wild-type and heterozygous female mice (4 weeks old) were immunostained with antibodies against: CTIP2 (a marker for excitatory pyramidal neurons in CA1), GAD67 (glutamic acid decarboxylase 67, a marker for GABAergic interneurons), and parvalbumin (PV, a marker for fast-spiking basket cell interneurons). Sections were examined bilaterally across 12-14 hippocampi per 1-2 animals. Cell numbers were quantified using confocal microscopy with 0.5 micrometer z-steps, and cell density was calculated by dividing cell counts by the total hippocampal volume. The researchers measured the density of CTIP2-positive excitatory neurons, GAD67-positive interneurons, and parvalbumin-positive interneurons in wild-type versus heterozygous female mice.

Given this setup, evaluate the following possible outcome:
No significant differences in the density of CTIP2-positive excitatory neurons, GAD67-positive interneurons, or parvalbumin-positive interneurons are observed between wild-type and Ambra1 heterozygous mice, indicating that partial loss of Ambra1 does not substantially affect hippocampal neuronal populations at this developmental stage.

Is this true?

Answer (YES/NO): YES